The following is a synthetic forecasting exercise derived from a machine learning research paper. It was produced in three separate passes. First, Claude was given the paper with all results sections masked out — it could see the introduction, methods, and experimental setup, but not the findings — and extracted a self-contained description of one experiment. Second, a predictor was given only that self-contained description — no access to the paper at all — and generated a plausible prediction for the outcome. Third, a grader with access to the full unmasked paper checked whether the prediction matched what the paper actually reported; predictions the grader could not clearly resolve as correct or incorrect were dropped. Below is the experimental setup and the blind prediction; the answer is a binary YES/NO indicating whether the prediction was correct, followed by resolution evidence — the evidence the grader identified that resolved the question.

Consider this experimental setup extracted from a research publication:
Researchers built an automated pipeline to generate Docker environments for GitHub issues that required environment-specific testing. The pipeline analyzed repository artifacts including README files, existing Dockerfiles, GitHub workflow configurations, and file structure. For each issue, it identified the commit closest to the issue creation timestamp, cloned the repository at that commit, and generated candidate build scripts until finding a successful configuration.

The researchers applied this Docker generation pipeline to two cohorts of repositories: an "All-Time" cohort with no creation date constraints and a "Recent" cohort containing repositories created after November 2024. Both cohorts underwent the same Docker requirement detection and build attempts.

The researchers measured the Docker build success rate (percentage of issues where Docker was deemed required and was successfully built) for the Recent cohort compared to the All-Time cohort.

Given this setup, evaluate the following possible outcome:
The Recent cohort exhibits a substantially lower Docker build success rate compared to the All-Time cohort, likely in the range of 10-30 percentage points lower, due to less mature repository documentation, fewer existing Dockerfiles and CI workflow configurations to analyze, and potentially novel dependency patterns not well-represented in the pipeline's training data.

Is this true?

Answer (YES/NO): NO